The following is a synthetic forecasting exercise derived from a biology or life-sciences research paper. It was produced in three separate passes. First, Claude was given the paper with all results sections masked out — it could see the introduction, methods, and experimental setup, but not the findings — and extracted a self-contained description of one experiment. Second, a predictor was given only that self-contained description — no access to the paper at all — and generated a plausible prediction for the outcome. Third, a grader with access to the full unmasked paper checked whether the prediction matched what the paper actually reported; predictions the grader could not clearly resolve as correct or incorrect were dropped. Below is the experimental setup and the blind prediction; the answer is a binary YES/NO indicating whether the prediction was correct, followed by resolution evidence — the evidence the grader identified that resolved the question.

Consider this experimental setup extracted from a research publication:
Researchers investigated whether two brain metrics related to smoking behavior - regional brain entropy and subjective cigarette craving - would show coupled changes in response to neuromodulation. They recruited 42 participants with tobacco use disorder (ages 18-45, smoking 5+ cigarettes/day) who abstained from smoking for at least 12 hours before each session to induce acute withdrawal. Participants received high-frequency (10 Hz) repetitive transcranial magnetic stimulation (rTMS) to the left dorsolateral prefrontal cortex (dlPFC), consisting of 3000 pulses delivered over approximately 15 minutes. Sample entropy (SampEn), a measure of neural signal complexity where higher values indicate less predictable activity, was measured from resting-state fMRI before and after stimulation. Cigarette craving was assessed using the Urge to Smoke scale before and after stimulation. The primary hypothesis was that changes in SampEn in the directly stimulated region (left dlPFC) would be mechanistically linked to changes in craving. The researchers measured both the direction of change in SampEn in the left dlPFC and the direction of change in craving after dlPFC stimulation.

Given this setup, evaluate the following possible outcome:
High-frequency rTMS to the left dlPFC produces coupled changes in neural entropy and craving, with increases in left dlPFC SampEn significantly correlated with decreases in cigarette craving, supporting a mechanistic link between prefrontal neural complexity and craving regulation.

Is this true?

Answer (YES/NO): NO